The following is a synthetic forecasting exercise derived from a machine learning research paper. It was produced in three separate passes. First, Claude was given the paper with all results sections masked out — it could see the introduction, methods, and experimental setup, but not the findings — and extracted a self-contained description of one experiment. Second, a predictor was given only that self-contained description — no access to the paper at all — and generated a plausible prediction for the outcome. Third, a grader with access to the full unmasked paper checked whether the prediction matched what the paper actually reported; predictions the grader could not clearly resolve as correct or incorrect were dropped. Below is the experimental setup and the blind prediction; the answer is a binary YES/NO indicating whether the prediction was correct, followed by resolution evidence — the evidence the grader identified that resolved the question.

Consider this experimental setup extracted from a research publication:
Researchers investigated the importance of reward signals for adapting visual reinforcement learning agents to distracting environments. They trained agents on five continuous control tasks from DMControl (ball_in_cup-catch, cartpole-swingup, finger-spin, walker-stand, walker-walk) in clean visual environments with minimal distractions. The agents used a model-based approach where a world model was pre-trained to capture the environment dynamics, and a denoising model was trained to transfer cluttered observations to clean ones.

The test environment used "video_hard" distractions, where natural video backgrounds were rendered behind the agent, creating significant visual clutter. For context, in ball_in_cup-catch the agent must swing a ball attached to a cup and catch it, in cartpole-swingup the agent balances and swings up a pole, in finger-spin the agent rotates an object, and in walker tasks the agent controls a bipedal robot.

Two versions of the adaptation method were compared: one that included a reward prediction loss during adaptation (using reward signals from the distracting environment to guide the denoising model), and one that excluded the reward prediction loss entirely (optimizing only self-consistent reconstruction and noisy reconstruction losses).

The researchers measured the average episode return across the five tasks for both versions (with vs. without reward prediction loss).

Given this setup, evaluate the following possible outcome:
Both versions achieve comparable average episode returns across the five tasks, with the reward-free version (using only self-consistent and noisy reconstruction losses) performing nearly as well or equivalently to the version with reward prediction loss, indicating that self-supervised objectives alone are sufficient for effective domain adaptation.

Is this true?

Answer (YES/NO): NO